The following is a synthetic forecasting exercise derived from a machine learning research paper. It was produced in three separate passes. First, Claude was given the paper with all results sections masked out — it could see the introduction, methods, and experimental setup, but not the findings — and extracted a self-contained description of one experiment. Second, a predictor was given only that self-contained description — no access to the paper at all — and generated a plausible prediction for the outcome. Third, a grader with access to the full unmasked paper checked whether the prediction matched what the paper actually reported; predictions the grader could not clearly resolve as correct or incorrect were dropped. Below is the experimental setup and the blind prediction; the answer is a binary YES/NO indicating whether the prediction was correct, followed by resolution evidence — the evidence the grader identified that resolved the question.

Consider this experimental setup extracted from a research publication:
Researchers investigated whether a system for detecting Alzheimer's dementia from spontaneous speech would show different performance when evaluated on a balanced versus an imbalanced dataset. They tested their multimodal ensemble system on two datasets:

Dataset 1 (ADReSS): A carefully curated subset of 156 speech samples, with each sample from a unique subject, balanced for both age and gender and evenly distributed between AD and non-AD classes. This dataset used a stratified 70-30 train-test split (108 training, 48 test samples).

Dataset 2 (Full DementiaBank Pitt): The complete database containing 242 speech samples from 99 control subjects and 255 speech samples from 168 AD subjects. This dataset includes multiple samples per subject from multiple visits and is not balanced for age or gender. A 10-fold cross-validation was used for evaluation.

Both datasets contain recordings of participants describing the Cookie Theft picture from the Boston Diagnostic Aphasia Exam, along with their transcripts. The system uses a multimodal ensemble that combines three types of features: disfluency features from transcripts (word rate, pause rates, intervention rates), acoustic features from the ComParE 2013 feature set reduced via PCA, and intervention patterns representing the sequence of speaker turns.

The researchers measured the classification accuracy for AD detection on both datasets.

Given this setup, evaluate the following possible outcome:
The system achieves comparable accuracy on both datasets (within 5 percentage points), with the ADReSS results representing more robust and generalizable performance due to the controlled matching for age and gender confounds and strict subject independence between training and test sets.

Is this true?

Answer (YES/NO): YES